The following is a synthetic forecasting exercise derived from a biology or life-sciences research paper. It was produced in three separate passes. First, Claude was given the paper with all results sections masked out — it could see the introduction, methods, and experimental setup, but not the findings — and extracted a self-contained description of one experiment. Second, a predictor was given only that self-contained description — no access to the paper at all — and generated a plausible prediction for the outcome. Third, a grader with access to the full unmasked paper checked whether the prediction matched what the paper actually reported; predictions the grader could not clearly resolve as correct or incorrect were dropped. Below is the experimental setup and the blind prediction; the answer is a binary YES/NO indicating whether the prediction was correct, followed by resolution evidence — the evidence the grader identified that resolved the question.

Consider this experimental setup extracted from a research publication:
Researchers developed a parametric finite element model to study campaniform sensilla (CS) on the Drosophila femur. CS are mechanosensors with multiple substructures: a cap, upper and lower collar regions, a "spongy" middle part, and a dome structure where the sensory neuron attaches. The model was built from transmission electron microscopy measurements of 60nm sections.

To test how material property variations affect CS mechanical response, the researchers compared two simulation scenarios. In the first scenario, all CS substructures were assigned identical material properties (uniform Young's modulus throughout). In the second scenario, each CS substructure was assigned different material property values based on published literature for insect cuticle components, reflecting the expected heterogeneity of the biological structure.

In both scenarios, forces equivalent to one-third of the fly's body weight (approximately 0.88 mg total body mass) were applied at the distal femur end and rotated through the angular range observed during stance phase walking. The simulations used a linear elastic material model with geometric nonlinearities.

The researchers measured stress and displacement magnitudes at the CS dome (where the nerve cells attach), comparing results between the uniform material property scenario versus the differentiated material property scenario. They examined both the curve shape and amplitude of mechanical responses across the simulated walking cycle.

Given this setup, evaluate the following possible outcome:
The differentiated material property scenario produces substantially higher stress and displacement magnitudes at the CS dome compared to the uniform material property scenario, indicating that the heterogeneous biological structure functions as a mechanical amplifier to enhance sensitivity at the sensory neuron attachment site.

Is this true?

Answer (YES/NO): NO